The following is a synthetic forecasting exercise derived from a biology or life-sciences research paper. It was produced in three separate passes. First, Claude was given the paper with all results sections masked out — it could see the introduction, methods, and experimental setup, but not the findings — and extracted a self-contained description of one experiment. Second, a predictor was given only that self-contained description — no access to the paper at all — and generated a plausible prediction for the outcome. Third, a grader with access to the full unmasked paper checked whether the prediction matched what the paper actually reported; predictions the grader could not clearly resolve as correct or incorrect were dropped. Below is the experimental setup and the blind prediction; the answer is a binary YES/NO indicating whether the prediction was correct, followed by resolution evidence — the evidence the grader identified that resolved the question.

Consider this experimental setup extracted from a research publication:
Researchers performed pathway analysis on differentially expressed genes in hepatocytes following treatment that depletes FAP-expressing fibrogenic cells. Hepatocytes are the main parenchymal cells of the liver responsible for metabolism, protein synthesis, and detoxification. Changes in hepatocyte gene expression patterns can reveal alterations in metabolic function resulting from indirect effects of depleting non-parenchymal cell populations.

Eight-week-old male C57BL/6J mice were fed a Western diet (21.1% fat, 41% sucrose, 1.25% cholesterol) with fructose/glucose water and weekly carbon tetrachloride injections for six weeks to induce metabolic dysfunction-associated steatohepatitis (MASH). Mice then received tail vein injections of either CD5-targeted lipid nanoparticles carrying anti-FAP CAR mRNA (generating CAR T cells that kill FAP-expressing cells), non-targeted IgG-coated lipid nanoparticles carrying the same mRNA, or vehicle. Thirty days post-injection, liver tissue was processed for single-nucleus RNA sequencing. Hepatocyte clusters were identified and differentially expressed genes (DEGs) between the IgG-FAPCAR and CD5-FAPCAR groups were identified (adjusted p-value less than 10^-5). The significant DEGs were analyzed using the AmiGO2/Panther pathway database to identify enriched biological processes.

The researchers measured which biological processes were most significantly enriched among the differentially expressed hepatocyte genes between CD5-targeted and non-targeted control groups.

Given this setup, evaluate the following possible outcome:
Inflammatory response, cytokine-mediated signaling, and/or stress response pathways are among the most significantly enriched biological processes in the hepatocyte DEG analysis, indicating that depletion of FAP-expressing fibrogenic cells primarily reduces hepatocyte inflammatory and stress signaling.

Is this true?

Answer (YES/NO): NO